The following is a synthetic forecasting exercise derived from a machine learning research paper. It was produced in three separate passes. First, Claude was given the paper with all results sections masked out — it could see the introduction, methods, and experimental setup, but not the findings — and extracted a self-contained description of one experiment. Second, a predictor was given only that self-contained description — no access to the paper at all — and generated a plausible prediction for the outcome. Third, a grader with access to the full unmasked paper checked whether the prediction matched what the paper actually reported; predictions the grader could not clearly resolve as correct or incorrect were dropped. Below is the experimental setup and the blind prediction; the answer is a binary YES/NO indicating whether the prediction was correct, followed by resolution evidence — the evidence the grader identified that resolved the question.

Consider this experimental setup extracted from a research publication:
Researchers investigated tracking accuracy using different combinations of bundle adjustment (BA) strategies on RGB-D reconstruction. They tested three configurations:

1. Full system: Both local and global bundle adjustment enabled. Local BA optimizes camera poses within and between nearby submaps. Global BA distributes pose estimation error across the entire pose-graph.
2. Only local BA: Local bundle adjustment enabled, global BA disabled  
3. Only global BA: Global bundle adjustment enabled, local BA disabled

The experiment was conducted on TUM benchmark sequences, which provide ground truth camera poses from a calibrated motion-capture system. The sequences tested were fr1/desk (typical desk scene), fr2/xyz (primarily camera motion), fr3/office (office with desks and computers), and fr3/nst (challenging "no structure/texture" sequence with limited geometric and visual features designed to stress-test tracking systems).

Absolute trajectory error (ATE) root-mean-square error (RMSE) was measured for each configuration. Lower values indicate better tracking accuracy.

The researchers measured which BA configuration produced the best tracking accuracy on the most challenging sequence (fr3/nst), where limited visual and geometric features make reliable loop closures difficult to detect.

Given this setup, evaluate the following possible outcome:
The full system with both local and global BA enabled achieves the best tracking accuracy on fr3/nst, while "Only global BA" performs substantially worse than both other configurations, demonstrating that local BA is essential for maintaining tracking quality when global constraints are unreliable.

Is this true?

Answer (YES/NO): NO